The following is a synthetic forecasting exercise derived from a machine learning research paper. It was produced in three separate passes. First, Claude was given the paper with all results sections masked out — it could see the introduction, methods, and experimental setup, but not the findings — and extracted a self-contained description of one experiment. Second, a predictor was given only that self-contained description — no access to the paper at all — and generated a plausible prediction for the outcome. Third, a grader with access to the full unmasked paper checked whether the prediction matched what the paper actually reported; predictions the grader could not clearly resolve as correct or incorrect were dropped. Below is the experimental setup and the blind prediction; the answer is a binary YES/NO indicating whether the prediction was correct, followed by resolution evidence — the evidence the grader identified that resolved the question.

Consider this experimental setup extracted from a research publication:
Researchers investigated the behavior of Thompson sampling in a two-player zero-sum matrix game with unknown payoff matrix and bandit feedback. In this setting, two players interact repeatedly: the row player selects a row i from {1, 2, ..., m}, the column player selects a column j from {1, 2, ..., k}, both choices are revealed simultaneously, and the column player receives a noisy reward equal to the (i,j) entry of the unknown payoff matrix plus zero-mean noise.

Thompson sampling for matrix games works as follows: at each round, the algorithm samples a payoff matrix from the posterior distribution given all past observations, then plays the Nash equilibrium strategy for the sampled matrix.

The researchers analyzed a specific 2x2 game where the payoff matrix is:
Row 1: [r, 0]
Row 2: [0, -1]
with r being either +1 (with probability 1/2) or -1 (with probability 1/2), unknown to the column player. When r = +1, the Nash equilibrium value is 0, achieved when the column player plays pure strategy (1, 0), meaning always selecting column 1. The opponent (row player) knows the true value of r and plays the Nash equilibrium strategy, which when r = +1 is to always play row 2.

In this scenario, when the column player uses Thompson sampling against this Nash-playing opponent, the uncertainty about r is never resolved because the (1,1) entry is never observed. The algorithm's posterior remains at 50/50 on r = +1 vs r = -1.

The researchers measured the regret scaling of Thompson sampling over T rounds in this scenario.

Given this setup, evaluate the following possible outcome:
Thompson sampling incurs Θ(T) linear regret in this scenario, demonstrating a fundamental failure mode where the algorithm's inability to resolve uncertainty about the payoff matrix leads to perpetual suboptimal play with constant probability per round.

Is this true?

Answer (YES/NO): YES